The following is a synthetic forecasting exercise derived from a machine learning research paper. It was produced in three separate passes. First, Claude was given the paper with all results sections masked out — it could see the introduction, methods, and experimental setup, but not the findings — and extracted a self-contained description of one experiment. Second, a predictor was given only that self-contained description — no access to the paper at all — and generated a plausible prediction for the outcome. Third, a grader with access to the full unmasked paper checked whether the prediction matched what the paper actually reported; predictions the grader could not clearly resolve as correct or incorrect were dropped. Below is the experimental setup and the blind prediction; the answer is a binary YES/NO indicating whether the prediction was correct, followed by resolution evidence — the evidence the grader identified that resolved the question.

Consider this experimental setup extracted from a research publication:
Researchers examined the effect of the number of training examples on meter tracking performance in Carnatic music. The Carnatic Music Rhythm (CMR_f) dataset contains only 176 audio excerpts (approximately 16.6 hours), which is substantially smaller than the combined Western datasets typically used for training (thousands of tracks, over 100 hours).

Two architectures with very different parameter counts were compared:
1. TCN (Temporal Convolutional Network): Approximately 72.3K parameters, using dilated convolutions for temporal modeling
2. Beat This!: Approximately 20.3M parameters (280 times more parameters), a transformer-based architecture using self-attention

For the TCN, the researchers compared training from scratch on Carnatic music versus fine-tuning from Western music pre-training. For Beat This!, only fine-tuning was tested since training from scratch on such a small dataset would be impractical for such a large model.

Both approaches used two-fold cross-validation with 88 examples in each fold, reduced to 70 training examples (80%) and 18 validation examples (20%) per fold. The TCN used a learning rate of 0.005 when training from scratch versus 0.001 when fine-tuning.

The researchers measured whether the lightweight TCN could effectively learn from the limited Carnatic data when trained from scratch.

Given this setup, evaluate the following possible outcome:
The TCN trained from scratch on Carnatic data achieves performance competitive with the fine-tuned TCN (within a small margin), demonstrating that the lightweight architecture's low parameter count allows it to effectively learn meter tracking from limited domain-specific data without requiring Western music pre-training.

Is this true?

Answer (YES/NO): NO